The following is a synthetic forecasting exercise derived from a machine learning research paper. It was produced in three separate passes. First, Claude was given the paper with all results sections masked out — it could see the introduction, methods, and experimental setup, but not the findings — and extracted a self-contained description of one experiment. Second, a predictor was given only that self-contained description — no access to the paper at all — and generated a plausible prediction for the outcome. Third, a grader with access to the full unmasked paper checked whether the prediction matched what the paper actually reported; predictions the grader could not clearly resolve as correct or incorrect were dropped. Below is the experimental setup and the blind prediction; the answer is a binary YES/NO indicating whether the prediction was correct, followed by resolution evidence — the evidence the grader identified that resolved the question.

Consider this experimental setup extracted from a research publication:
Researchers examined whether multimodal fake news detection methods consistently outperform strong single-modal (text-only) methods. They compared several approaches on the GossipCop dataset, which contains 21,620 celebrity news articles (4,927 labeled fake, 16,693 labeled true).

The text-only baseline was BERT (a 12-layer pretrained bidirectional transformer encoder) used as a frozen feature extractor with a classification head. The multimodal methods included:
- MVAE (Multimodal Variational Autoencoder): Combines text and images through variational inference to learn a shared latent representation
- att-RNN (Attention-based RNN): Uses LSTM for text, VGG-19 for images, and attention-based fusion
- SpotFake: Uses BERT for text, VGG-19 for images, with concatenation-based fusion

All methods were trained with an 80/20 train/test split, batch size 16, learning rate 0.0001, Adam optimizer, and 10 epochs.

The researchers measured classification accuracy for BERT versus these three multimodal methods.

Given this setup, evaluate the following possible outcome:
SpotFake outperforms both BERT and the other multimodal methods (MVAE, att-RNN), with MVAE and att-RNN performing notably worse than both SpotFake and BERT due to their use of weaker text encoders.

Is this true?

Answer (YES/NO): NO